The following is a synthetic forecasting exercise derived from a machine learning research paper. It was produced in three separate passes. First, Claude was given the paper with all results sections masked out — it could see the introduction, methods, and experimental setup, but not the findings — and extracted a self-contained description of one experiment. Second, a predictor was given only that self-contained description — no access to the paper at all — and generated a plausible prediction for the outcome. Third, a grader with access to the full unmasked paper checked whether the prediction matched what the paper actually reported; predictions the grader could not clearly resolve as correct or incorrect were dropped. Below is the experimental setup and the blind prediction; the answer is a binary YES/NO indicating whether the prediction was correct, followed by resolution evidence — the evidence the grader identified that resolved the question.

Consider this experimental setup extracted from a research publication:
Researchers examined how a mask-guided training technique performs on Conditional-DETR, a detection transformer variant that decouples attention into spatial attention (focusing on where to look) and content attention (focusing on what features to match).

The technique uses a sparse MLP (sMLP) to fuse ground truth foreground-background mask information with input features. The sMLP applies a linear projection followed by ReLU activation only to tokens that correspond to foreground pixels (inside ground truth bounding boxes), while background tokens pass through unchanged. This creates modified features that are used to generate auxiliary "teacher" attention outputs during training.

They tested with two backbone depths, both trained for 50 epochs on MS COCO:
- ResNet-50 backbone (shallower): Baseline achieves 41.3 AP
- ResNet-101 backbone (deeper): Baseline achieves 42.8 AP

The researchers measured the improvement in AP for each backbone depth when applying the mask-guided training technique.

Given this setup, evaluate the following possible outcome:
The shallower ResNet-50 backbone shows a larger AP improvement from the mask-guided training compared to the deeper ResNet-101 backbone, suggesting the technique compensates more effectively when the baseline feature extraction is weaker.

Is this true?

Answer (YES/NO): YES